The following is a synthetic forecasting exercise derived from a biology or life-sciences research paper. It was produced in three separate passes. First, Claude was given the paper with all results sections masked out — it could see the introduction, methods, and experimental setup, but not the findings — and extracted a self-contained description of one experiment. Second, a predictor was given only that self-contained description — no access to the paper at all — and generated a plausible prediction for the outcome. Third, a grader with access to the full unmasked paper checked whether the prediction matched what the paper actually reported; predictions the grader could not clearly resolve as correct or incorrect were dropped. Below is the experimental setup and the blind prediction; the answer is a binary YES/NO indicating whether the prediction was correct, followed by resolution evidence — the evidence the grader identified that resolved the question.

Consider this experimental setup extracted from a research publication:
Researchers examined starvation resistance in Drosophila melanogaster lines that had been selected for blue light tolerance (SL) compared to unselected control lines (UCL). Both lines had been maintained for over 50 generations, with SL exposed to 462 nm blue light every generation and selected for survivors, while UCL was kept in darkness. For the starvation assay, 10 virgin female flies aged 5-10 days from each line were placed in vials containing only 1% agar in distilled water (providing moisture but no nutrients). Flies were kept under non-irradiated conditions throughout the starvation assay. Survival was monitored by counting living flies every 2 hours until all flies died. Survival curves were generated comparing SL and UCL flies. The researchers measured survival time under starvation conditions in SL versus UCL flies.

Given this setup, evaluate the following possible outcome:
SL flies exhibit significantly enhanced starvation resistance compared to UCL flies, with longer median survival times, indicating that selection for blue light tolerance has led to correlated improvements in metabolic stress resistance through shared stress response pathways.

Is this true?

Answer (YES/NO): YES